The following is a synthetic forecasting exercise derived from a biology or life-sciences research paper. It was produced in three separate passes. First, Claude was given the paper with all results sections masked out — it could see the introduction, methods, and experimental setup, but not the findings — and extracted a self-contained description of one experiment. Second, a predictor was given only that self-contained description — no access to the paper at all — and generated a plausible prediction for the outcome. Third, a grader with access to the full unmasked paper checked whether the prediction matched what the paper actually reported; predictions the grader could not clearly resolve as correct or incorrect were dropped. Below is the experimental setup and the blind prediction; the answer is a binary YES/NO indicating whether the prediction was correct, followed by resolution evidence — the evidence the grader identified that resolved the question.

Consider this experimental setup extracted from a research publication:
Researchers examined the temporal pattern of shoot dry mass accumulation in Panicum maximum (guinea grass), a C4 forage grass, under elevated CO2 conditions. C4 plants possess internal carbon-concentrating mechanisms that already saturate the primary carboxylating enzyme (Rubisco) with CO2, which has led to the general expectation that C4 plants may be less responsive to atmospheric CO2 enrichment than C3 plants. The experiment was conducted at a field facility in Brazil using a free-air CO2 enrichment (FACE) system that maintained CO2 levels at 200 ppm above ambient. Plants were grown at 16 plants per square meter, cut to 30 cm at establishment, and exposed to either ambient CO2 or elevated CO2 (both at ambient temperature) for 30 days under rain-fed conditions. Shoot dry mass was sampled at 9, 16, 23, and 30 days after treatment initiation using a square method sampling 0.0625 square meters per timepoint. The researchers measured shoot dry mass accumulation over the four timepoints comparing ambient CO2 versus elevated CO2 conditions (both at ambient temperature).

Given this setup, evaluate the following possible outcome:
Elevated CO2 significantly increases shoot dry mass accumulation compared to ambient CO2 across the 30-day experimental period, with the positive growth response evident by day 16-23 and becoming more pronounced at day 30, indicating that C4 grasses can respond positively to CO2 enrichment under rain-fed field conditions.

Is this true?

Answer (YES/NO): NO